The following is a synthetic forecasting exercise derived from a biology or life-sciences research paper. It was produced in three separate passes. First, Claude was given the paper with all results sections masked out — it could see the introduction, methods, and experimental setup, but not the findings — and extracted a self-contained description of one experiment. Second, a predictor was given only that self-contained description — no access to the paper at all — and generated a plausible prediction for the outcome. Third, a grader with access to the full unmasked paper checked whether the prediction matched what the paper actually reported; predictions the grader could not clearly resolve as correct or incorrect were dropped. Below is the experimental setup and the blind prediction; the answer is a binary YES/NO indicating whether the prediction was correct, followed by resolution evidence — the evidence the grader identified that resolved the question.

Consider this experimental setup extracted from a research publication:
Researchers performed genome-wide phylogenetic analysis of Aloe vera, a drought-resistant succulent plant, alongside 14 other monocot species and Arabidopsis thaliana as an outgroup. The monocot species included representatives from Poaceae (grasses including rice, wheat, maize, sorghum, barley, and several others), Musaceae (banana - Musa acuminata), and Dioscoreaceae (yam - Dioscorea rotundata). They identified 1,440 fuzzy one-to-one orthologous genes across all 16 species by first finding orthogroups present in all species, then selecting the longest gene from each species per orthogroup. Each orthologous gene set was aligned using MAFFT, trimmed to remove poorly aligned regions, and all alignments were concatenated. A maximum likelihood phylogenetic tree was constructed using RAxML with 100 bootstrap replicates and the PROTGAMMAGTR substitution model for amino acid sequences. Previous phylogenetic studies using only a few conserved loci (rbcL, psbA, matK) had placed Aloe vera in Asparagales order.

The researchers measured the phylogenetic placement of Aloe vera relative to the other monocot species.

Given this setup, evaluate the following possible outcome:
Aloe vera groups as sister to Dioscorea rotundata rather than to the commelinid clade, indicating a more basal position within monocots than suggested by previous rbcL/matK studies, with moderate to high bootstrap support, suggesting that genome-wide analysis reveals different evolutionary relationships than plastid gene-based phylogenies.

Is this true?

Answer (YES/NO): NO